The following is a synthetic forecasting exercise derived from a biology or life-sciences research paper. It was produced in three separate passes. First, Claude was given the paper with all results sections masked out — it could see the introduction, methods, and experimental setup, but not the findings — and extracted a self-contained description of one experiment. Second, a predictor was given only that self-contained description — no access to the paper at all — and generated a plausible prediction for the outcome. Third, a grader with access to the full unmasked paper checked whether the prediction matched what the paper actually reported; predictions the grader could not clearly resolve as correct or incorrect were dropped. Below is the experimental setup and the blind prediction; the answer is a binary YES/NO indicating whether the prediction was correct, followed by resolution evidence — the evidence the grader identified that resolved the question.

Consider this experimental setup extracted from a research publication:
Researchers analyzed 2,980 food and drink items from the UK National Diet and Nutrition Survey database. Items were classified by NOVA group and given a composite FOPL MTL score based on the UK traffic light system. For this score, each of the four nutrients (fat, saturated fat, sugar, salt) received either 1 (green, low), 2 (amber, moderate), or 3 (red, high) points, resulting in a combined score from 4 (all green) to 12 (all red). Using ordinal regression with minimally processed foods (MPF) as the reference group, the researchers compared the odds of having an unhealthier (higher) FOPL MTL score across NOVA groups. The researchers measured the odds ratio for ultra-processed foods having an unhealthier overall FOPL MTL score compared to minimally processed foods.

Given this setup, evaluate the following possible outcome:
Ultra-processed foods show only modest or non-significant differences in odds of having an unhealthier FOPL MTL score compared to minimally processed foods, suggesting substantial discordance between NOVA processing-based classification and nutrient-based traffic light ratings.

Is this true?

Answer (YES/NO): NO